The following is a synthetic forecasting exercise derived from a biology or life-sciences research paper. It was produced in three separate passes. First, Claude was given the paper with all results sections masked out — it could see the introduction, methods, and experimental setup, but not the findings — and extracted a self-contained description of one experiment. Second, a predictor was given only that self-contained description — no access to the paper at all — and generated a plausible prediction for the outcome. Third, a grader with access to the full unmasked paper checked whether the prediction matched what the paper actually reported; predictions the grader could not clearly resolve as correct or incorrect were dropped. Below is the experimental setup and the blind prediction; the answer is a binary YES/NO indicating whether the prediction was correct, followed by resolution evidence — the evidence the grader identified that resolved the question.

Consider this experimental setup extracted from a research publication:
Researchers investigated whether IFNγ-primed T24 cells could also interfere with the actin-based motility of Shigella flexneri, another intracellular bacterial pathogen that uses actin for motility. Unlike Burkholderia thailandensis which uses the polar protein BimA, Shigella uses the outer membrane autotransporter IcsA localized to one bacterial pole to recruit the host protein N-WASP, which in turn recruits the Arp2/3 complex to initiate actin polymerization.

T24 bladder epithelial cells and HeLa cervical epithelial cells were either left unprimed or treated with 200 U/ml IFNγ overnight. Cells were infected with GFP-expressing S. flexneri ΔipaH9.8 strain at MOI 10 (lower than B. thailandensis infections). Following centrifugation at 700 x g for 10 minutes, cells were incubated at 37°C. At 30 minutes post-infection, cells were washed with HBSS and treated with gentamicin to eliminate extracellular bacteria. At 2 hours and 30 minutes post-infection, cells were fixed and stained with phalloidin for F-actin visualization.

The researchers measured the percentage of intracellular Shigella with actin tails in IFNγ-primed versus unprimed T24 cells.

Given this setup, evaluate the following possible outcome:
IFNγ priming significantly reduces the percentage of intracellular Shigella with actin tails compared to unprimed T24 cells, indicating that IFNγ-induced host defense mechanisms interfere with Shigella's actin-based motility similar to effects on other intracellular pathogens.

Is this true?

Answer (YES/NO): YES